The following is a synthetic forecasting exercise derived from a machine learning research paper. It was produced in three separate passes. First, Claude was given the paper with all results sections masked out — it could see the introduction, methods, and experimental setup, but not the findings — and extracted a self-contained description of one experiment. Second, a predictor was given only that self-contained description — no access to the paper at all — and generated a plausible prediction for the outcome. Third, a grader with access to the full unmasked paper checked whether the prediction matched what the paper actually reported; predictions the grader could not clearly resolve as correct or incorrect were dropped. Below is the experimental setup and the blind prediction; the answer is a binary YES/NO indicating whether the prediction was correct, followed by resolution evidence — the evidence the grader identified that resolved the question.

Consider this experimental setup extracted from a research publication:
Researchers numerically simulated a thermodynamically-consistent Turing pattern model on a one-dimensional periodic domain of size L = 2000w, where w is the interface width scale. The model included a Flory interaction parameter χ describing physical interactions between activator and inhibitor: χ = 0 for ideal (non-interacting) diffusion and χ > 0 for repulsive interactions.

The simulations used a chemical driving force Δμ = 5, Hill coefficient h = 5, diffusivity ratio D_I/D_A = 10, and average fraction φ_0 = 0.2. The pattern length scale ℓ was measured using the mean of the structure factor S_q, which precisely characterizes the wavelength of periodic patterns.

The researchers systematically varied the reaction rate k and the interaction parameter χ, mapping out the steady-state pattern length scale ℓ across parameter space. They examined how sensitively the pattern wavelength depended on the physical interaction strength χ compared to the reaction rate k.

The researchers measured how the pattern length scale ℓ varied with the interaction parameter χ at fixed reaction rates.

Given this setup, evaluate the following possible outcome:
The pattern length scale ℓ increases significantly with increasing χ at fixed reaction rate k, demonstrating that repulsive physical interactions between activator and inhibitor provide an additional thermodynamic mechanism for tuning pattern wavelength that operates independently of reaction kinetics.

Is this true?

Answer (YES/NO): NO